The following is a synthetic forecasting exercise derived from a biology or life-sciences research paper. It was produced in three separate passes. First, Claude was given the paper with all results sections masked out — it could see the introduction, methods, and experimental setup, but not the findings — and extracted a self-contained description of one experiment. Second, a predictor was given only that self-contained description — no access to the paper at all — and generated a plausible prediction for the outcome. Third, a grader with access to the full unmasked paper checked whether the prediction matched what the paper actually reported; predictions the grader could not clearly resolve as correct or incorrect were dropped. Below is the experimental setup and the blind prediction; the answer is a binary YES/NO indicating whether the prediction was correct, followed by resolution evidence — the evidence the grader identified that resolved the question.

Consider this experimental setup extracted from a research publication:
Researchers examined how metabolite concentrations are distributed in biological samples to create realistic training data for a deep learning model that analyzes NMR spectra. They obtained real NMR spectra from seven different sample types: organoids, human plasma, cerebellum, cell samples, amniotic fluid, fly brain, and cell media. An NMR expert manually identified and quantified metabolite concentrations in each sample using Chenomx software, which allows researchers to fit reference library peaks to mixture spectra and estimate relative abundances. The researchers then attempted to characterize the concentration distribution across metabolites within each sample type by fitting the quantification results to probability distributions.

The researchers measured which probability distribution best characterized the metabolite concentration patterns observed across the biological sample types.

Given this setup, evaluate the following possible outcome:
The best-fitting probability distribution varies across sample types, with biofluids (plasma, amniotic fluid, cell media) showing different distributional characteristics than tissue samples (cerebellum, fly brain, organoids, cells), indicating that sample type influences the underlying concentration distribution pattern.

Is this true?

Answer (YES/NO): NO